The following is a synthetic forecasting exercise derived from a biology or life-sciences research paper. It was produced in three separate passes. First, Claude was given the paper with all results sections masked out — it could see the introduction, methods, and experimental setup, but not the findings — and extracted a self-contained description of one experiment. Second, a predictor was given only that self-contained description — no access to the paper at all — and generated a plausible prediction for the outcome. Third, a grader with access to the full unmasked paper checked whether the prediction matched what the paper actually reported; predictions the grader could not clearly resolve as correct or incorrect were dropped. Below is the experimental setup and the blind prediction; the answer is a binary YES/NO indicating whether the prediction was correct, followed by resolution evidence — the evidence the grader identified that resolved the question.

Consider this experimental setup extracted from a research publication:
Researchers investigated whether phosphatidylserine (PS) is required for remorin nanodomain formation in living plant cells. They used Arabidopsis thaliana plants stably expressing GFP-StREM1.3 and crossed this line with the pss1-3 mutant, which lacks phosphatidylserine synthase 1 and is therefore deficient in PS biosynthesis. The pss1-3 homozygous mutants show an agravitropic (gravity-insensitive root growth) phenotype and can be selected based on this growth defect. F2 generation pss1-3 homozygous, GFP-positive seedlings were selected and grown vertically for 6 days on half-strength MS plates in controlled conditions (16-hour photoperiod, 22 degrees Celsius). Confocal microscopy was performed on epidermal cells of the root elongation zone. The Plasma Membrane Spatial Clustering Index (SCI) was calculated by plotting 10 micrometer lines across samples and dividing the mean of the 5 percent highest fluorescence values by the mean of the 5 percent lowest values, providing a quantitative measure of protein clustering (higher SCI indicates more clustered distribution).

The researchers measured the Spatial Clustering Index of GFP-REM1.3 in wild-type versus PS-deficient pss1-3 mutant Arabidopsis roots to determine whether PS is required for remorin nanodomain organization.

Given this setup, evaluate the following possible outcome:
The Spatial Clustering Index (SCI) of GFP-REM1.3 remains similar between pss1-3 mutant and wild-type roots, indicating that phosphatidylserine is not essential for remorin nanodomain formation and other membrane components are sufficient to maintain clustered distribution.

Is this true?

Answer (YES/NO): NO